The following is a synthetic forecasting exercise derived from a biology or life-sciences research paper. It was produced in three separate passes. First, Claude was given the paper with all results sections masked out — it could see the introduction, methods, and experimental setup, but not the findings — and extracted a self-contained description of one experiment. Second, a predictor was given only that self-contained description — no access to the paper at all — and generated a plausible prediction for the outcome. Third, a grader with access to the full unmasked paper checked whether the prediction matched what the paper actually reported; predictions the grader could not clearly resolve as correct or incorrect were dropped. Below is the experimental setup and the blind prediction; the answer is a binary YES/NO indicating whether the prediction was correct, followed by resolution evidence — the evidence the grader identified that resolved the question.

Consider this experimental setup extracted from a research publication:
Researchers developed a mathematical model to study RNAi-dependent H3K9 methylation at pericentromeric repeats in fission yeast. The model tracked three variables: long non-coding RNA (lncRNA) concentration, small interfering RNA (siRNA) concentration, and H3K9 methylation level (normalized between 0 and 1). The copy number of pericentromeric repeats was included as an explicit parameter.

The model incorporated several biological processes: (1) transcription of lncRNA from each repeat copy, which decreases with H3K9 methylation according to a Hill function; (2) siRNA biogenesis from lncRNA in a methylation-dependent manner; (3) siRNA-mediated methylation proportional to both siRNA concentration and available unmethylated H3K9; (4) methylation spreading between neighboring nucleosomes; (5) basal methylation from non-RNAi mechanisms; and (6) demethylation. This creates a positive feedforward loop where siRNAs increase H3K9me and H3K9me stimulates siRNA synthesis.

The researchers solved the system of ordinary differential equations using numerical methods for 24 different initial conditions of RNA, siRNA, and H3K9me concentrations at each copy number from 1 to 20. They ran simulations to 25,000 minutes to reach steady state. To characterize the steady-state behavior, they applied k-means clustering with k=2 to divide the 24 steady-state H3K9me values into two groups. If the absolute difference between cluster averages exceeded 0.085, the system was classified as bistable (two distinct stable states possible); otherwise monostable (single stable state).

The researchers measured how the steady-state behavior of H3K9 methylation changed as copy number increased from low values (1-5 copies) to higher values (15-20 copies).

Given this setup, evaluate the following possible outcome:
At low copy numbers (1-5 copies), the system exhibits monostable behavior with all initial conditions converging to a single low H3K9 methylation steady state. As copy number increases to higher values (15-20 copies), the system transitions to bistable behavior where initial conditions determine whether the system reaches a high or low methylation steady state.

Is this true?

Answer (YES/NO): NO